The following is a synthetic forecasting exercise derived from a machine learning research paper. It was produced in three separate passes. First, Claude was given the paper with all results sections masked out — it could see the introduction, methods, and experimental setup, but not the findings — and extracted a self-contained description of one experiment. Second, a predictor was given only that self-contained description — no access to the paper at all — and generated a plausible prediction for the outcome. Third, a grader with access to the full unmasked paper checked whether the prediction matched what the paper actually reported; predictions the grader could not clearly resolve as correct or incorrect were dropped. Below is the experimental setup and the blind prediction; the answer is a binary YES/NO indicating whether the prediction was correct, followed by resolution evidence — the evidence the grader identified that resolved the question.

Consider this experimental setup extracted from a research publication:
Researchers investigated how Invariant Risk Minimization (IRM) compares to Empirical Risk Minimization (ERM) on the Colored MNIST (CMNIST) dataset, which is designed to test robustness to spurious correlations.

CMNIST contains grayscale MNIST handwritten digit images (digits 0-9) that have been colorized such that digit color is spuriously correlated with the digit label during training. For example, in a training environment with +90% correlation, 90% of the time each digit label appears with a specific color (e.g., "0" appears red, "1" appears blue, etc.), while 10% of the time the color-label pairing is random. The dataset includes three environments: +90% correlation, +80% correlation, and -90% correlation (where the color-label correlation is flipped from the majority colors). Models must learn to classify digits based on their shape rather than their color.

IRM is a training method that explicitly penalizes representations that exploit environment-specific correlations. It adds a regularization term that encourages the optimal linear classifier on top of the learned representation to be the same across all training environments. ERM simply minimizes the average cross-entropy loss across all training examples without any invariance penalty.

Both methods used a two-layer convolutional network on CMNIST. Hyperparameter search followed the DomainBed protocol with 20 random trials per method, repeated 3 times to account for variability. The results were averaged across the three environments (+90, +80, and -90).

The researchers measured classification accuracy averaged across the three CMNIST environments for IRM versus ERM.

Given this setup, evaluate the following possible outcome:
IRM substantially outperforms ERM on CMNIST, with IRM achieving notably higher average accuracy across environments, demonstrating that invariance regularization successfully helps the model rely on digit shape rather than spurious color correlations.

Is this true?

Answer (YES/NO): YES